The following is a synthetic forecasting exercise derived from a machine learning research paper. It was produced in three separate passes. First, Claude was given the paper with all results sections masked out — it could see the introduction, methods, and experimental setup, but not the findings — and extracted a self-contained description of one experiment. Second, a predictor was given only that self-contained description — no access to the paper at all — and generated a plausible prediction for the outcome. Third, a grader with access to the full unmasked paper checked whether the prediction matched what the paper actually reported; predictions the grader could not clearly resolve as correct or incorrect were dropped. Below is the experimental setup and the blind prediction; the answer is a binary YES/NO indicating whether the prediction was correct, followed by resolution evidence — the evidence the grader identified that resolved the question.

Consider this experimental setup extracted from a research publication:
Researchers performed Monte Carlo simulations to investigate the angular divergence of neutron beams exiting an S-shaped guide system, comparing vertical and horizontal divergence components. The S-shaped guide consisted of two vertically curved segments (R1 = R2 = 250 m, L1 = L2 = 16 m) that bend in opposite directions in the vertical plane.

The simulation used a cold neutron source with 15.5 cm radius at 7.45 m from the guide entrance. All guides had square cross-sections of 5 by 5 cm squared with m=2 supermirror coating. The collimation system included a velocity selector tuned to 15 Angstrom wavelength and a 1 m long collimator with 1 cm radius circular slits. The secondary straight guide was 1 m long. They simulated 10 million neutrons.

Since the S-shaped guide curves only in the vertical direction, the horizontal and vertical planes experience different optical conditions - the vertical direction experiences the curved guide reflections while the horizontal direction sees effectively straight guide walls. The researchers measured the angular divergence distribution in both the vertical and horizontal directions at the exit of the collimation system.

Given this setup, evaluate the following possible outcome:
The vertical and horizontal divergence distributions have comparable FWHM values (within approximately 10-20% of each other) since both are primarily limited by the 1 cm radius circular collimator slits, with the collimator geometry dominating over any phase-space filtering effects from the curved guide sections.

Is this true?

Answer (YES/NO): YES